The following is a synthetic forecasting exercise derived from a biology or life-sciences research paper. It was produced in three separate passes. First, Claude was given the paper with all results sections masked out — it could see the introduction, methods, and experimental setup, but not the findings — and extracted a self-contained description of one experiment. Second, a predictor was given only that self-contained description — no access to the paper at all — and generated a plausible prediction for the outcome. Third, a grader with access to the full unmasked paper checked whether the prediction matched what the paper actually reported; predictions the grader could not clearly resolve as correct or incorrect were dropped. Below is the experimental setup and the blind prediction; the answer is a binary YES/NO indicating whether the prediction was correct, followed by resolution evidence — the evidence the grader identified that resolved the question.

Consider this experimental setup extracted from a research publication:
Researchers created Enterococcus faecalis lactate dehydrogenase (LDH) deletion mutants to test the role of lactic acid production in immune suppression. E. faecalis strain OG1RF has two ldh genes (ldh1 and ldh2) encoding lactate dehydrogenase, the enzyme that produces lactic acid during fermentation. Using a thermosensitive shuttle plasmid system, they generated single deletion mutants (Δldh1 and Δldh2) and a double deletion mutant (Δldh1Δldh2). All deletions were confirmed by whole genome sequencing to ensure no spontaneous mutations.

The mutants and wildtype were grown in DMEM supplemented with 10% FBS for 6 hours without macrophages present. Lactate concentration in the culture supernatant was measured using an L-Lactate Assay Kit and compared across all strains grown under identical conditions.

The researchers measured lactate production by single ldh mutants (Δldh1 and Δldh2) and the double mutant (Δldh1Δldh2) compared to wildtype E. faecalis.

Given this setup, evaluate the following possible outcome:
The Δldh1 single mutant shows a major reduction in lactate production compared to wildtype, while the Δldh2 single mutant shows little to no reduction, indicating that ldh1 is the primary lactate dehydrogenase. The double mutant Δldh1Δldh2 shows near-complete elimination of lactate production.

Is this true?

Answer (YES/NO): NO